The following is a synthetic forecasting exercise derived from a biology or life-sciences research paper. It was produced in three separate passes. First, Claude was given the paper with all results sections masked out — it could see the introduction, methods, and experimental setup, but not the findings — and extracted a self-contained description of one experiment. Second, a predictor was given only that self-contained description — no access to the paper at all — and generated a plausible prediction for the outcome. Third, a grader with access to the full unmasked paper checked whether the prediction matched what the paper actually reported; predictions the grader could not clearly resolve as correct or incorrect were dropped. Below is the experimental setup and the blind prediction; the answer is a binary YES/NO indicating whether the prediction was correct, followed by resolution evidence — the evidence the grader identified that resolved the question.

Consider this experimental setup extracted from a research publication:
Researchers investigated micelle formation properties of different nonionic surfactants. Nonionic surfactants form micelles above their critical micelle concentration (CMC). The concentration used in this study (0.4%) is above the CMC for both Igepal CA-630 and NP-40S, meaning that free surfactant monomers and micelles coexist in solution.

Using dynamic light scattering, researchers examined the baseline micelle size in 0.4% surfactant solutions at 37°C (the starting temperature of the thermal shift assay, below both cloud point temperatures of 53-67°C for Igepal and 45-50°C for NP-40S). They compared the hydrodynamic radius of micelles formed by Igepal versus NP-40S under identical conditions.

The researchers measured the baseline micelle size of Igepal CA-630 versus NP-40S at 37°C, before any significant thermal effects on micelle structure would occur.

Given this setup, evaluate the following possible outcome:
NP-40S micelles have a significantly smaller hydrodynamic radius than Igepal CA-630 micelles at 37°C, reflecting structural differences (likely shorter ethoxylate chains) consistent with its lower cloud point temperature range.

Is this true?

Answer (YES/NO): NO